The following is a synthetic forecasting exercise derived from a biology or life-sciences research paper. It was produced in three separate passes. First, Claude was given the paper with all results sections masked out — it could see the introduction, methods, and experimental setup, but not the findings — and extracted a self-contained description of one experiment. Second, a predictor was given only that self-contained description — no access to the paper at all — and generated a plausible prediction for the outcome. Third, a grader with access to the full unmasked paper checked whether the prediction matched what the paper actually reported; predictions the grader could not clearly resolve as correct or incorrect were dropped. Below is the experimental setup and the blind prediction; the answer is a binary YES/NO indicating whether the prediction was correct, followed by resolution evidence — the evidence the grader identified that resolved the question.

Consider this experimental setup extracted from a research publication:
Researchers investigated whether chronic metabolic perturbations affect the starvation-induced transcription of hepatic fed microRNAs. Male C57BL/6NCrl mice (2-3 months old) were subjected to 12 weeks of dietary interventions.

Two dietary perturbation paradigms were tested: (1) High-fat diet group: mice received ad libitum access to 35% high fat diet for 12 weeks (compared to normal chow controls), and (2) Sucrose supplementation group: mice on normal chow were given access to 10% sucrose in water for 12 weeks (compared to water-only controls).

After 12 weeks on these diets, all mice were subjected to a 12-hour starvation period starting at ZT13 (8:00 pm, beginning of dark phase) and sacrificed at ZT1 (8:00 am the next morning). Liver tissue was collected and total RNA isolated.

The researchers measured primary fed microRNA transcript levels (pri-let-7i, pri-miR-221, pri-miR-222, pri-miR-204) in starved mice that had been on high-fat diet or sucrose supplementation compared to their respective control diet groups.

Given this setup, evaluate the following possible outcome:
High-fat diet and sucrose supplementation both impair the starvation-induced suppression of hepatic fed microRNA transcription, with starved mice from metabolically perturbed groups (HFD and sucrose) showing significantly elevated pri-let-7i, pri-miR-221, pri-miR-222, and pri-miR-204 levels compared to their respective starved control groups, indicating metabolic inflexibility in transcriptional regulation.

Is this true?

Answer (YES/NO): NO